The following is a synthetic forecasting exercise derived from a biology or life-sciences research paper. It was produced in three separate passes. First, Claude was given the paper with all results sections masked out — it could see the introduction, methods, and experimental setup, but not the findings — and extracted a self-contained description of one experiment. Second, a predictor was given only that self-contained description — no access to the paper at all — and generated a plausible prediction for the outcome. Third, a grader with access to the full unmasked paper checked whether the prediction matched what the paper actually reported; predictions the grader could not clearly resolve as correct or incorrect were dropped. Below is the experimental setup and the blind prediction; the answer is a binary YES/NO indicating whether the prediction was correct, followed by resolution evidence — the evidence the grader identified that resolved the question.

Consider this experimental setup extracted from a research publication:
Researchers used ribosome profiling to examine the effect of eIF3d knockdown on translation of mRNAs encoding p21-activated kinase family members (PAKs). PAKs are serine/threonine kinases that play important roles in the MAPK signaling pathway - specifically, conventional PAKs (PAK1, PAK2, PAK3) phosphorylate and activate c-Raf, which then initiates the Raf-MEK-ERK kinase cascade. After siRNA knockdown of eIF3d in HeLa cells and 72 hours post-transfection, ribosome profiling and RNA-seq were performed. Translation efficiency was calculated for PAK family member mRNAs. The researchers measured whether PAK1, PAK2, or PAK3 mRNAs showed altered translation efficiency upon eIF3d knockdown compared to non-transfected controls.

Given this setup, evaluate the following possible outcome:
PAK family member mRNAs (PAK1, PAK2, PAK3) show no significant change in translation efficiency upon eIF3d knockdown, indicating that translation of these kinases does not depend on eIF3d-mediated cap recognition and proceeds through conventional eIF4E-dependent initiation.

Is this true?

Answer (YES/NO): NO